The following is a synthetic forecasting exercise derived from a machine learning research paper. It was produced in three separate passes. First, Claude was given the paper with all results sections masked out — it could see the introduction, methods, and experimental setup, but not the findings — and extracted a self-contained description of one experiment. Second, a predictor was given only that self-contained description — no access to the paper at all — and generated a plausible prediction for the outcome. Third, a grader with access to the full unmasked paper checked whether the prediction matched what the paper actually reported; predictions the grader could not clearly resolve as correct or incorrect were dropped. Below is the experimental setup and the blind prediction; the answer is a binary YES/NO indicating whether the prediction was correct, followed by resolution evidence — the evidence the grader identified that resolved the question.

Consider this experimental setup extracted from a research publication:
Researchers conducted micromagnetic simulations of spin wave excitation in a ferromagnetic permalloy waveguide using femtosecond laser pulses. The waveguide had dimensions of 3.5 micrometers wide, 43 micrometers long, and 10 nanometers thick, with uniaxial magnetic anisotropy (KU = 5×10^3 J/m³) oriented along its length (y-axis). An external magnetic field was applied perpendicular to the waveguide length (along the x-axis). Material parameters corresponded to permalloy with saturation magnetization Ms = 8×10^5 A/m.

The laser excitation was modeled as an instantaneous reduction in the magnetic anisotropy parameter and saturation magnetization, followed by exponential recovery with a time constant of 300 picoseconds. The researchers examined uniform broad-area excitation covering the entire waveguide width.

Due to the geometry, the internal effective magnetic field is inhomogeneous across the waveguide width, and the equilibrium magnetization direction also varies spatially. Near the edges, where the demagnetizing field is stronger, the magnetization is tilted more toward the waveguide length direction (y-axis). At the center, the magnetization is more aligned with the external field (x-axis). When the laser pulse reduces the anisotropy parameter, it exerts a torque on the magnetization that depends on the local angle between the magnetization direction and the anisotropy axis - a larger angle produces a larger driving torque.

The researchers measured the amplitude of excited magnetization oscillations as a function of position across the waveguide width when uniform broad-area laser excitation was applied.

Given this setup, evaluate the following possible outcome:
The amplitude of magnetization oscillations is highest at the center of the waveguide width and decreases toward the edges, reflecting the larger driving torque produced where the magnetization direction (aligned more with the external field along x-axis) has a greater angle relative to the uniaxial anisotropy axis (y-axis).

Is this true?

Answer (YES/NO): NO